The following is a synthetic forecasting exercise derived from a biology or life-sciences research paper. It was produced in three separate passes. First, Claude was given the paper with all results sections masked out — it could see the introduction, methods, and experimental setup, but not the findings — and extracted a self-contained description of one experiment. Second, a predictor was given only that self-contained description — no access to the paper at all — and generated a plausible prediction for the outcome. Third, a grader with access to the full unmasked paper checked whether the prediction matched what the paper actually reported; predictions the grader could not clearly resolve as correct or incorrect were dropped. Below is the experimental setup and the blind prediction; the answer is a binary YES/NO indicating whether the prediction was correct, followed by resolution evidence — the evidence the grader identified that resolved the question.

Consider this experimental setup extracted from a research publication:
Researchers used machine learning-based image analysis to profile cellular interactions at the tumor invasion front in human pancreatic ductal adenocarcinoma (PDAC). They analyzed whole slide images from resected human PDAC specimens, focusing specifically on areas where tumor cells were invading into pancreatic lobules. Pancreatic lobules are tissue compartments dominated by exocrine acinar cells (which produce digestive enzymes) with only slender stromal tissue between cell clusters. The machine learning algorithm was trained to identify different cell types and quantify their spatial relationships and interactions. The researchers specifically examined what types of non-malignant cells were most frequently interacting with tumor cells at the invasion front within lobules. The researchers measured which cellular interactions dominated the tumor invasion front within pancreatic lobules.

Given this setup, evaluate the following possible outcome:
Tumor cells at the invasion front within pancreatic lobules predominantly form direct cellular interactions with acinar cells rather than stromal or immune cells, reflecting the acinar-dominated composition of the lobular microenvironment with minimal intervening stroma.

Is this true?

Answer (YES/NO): NO